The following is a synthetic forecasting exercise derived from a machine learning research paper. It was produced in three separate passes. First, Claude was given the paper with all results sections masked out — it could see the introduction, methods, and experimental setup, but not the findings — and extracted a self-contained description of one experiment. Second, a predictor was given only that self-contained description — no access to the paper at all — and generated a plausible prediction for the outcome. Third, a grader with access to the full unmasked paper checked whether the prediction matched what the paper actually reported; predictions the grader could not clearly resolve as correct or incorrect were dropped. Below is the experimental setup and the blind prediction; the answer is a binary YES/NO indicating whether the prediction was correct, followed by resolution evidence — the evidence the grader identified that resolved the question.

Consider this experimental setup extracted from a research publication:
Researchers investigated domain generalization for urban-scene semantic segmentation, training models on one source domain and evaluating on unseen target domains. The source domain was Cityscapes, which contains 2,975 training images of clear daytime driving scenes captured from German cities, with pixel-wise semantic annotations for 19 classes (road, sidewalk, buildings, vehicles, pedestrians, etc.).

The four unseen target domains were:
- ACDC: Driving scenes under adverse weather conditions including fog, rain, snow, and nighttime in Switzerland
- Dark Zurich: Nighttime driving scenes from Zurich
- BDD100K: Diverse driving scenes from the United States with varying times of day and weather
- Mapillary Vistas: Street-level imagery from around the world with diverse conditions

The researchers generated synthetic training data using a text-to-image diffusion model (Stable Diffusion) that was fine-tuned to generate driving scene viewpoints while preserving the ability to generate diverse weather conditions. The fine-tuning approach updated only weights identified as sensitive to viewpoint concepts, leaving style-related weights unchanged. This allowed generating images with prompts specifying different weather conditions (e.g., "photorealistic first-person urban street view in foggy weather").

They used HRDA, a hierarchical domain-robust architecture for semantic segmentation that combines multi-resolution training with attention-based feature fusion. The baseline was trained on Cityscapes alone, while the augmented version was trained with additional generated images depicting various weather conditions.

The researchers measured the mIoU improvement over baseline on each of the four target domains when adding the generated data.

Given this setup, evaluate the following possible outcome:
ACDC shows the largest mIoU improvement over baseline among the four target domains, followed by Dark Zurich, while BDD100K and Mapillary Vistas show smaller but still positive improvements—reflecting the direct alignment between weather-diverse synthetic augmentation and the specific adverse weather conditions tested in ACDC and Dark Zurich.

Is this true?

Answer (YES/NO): NO